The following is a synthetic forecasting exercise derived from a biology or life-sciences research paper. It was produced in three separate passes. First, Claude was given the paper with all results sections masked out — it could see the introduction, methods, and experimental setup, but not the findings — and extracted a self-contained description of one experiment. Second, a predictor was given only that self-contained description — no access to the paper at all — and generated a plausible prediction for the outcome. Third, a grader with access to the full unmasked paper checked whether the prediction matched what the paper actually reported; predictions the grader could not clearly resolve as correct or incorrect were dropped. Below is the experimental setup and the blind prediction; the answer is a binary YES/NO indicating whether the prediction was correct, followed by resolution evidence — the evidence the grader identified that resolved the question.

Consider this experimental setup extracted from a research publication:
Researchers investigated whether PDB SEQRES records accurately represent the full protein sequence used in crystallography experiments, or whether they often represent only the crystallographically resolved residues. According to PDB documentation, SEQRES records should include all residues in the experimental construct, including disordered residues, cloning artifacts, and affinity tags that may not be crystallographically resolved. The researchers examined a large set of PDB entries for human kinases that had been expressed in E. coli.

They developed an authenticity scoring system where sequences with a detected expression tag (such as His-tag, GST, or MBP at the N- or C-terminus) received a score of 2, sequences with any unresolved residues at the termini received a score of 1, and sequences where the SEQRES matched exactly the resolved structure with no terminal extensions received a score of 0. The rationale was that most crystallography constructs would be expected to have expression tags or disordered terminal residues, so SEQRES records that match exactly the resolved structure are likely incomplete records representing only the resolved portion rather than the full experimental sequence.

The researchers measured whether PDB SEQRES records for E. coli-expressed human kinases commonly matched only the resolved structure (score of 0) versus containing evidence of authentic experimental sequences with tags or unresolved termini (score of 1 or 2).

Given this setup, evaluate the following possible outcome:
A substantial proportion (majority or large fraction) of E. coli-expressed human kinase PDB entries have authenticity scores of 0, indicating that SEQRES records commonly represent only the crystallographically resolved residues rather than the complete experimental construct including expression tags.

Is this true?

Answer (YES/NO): YES